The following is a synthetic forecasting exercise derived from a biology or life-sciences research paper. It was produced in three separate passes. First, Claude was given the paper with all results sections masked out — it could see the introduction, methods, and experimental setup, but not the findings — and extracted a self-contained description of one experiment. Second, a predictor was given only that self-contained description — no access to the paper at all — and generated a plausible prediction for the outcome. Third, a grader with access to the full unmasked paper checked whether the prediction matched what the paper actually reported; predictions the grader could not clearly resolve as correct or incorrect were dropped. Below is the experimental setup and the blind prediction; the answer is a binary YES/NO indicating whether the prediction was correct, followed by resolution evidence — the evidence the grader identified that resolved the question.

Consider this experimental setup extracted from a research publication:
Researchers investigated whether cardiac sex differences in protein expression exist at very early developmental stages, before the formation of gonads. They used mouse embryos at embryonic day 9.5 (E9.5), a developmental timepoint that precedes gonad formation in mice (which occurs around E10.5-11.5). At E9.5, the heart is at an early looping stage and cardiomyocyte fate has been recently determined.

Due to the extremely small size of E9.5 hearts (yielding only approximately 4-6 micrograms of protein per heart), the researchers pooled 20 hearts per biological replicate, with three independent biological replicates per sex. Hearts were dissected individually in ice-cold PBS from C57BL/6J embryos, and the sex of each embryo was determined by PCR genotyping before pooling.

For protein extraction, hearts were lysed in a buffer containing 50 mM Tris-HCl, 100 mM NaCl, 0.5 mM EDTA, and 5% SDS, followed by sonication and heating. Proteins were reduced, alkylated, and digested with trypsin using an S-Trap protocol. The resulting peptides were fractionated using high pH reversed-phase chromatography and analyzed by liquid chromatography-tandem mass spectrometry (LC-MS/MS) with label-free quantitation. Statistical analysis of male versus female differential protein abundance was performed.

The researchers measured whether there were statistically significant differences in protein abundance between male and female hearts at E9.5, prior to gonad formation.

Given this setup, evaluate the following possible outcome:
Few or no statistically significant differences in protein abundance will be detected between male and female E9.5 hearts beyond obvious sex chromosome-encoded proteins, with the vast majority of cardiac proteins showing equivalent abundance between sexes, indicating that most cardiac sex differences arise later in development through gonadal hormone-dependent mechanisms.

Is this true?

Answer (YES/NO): NO